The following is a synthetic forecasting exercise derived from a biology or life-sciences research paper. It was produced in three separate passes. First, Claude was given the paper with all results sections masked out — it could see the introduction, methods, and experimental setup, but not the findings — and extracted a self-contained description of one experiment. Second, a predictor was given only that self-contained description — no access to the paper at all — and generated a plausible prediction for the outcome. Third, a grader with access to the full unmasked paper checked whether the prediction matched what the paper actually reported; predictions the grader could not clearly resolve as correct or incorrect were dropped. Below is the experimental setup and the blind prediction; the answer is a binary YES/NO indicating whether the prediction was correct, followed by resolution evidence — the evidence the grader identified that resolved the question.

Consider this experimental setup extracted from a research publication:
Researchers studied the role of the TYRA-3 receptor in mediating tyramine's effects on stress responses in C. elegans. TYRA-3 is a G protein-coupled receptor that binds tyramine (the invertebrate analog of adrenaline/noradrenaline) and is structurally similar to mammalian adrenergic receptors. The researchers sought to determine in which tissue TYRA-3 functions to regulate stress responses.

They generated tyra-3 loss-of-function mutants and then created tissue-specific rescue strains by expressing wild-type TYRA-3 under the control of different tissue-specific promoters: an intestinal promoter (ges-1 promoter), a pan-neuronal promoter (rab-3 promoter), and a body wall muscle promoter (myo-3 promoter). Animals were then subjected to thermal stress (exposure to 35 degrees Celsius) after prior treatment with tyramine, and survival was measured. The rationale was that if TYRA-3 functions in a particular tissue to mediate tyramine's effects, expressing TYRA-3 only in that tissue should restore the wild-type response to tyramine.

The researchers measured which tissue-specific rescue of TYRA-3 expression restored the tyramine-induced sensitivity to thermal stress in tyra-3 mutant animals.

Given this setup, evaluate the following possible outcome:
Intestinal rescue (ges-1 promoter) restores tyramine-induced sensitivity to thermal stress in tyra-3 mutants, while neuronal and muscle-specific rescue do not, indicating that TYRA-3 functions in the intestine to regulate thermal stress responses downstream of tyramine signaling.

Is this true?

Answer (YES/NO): YES